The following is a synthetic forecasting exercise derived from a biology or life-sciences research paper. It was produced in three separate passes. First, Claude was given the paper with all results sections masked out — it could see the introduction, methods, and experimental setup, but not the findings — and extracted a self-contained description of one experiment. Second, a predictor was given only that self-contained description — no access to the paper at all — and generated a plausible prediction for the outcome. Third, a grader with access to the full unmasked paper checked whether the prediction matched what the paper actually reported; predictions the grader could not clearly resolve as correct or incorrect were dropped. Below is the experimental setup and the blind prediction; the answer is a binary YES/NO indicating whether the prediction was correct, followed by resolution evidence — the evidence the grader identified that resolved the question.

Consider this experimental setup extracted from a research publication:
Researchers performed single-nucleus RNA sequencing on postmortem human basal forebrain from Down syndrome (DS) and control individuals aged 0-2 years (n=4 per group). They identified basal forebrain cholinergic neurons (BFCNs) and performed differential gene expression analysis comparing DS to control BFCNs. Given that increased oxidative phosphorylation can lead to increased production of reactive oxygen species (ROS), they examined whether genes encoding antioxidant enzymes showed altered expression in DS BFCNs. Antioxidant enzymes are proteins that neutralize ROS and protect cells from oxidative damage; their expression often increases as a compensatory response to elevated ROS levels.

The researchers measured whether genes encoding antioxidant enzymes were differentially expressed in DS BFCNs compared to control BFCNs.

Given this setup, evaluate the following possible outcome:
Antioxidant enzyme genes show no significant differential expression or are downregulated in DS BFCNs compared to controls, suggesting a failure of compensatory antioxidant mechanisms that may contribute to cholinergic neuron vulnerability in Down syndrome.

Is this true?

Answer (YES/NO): NO